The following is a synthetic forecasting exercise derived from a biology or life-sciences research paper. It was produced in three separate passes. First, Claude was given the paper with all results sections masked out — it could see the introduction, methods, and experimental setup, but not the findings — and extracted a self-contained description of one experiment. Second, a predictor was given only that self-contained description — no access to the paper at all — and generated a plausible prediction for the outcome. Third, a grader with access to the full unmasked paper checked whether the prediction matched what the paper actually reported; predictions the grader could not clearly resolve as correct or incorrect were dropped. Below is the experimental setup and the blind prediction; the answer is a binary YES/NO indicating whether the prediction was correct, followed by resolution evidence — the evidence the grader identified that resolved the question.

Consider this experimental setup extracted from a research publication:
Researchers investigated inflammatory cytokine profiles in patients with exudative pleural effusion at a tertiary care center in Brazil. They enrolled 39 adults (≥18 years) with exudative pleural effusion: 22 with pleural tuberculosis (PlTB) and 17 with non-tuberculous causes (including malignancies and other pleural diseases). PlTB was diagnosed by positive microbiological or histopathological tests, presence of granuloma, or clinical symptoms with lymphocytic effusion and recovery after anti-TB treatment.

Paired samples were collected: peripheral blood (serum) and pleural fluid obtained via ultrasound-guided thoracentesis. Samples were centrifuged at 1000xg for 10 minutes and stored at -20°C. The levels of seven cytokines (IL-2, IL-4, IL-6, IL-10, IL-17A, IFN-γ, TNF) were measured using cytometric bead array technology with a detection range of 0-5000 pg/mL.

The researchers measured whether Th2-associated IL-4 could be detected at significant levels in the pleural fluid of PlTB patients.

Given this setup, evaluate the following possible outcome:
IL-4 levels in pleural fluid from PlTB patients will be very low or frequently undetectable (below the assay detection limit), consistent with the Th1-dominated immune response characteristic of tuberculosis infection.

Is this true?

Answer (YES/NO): YES